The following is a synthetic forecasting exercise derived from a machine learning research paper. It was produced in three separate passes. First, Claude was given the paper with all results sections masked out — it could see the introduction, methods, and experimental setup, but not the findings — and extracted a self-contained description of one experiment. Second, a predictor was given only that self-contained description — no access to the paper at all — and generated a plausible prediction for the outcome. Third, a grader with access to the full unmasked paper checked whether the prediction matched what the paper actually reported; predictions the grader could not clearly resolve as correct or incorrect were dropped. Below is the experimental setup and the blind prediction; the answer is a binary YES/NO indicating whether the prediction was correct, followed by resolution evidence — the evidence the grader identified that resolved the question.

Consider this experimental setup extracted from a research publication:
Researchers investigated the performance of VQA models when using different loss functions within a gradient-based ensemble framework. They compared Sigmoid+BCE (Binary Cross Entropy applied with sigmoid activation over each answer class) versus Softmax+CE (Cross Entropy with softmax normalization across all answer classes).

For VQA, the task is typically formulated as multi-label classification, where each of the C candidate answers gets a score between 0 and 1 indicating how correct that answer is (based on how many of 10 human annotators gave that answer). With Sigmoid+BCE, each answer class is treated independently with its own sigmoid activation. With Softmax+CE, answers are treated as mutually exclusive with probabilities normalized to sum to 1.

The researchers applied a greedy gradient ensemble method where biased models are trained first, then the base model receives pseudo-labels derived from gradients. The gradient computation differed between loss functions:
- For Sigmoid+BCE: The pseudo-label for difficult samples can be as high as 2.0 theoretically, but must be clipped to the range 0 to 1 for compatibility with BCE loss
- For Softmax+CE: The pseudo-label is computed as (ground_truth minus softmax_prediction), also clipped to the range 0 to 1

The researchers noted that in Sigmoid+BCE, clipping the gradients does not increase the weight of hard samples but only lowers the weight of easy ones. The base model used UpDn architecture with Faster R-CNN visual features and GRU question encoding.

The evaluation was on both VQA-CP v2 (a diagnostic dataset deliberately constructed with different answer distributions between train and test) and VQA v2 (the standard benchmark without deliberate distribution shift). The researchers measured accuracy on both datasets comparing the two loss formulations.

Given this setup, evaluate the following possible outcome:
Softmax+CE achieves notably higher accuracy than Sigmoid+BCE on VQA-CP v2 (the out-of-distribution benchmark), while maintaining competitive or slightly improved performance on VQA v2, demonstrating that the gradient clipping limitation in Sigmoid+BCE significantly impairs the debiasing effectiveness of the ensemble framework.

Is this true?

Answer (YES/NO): NO